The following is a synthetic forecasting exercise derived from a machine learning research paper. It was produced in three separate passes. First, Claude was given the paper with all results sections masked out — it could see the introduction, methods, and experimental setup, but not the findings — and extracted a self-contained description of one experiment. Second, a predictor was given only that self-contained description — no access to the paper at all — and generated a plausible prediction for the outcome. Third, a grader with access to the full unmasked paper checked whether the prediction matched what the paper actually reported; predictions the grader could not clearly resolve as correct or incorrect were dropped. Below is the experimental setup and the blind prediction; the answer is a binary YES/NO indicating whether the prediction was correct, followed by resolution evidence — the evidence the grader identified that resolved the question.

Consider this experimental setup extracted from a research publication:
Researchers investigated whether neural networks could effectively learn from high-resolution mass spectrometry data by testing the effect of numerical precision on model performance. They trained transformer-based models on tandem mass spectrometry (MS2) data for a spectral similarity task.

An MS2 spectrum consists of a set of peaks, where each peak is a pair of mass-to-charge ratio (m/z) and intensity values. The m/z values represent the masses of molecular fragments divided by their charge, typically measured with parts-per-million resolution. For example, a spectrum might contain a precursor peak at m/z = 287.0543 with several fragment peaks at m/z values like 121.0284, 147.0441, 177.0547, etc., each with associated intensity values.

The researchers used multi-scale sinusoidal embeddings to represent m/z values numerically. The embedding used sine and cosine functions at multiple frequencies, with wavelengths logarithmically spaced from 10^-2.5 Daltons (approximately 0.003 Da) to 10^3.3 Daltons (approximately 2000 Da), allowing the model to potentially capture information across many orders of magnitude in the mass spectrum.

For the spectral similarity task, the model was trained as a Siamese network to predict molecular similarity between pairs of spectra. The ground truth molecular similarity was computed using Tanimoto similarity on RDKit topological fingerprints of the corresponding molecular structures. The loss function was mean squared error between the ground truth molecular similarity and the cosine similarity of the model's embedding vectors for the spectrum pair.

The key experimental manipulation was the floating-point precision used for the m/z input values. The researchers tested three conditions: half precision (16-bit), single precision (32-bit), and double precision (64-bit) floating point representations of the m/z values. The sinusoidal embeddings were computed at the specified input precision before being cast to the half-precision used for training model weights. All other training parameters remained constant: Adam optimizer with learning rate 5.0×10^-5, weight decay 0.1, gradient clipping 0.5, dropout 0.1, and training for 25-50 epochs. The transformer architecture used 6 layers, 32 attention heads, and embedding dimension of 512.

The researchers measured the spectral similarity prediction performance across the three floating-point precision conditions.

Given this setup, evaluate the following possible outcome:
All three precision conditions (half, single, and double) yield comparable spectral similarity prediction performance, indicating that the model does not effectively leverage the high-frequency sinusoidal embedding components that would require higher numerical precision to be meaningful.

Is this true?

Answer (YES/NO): NO